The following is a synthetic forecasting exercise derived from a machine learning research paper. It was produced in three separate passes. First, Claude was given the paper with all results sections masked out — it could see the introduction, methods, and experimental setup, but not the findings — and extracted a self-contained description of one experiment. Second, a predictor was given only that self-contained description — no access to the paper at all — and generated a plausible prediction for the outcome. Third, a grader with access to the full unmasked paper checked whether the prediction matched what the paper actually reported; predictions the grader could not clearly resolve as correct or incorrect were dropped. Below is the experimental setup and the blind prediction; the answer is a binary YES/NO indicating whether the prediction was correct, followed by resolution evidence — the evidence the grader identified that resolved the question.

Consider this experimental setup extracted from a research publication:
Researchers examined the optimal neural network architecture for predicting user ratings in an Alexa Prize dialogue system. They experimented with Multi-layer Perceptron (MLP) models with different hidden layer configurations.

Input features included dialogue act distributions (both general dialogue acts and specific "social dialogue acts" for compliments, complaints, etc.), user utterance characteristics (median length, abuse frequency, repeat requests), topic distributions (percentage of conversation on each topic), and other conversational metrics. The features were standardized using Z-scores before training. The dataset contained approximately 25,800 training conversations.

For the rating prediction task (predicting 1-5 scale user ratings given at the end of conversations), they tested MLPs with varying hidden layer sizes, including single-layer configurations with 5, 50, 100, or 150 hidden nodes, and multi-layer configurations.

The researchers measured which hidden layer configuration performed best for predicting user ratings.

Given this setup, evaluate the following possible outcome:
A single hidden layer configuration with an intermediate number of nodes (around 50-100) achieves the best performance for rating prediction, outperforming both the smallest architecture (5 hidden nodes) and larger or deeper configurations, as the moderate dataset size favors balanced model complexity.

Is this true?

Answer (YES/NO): NO